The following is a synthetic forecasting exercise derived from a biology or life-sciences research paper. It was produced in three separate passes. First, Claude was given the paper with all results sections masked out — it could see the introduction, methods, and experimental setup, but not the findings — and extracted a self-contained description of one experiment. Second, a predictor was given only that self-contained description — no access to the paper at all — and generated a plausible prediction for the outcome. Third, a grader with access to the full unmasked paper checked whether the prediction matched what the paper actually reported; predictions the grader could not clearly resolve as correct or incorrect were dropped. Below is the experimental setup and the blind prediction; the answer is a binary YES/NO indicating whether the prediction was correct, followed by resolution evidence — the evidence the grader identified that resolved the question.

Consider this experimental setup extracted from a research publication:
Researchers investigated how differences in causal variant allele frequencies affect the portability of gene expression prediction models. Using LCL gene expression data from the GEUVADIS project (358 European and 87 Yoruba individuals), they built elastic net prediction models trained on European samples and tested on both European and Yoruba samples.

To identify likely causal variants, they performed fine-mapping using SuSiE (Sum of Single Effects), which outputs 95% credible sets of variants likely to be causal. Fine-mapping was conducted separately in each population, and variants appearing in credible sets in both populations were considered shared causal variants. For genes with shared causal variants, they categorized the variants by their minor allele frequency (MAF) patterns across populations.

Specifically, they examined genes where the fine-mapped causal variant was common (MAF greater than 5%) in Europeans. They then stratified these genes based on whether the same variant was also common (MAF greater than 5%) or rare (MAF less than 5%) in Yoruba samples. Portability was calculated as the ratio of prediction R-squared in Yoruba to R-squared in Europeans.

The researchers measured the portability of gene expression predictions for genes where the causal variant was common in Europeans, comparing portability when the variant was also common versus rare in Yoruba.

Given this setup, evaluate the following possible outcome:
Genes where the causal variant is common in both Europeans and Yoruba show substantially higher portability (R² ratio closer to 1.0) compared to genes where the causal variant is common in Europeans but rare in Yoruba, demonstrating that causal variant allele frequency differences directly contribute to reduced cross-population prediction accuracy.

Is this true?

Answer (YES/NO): YES